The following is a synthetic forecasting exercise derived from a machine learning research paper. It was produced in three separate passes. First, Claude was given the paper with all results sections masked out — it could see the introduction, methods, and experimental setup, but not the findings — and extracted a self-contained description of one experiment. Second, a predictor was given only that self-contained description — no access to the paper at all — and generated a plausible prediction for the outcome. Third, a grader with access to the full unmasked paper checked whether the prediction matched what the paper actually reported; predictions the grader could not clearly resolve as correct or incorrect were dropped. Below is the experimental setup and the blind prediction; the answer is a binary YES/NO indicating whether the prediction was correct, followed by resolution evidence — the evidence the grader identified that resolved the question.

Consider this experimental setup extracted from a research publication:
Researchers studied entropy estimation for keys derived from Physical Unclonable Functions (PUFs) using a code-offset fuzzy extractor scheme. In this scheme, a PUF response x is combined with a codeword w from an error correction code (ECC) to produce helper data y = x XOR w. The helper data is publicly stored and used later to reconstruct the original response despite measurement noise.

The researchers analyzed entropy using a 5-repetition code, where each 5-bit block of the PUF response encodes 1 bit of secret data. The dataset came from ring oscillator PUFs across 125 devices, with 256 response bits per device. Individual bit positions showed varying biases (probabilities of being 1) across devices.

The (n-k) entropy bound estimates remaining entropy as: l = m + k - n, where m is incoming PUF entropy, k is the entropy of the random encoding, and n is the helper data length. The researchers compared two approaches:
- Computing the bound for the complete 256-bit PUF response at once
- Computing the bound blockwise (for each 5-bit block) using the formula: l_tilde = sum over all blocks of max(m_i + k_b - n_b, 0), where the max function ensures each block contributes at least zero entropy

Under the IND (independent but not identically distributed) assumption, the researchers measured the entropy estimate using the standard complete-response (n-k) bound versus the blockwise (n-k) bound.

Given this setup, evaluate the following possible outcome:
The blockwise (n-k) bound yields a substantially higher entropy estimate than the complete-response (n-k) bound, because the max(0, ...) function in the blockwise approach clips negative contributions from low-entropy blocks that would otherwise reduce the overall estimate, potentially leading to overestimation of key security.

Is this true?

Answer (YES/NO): NO